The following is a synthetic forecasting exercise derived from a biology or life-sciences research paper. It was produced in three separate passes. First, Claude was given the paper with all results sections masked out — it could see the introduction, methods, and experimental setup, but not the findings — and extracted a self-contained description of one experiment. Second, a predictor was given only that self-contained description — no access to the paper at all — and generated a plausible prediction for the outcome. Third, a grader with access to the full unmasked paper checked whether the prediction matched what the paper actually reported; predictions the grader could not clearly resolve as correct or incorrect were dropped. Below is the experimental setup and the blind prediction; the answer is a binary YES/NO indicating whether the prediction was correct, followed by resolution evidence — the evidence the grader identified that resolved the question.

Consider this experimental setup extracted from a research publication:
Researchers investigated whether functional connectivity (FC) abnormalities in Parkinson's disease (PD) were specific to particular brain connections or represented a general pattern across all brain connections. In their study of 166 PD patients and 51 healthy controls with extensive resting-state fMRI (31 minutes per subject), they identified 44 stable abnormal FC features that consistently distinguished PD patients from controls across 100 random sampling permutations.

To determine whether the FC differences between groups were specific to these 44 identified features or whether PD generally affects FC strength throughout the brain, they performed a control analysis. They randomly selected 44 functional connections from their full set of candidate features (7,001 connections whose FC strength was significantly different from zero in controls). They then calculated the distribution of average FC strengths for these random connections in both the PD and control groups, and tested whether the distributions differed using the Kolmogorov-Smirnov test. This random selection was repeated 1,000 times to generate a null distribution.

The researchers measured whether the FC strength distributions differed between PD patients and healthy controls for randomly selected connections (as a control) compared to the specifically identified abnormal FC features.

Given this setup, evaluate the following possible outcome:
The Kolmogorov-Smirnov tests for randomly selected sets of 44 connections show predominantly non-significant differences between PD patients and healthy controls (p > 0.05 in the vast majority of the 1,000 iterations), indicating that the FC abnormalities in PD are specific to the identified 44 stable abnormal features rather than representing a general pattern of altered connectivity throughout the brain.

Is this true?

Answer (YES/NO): YES